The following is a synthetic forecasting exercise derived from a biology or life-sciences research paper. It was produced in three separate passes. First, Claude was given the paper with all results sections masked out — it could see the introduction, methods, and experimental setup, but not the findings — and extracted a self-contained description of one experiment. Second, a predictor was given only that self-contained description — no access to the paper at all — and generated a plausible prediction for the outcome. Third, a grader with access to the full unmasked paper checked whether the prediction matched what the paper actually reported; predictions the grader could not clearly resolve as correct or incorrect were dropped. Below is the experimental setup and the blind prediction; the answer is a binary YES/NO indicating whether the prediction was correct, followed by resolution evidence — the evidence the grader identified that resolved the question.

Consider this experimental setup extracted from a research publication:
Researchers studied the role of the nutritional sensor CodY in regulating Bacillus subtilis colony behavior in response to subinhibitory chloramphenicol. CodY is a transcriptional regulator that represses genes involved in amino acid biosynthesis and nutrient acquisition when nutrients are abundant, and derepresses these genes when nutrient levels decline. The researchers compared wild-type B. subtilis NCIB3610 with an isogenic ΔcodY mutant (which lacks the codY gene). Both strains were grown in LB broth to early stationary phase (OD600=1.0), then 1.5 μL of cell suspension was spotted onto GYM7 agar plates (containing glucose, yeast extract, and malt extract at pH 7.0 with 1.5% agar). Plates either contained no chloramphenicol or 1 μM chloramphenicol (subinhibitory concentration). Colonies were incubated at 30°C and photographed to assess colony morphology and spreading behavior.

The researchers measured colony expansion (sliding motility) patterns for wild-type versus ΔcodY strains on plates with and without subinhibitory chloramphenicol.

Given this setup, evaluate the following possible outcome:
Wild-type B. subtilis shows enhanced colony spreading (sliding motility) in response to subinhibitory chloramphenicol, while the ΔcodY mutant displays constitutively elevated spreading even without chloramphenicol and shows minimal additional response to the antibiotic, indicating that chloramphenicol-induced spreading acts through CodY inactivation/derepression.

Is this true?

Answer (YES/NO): YES